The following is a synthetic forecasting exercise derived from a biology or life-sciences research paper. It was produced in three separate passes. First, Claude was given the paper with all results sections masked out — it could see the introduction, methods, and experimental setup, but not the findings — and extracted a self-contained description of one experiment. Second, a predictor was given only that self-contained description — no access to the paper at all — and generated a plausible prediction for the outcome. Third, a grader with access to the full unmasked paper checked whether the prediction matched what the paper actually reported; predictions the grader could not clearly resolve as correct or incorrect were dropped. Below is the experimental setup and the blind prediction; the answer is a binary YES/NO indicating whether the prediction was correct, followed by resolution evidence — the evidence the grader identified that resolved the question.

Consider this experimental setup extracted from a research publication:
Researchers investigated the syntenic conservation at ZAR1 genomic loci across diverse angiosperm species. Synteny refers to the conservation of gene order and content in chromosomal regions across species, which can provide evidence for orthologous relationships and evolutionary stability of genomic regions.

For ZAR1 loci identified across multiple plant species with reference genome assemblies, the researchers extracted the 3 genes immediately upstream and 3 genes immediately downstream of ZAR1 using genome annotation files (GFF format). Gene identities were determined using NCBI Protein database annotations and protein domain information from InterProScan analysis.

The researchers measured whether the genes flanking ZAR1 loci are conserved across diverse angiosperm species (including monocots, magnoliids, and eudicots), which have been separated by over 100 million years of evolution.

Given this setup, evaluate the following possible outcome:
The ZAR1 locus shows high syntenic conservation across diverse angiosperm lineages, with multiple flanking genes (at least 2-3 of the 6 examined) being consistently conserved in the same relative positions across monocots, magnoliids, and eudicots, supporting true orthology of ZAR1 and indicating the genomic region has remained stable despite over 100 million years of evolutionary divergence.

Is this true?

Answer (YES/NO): NO